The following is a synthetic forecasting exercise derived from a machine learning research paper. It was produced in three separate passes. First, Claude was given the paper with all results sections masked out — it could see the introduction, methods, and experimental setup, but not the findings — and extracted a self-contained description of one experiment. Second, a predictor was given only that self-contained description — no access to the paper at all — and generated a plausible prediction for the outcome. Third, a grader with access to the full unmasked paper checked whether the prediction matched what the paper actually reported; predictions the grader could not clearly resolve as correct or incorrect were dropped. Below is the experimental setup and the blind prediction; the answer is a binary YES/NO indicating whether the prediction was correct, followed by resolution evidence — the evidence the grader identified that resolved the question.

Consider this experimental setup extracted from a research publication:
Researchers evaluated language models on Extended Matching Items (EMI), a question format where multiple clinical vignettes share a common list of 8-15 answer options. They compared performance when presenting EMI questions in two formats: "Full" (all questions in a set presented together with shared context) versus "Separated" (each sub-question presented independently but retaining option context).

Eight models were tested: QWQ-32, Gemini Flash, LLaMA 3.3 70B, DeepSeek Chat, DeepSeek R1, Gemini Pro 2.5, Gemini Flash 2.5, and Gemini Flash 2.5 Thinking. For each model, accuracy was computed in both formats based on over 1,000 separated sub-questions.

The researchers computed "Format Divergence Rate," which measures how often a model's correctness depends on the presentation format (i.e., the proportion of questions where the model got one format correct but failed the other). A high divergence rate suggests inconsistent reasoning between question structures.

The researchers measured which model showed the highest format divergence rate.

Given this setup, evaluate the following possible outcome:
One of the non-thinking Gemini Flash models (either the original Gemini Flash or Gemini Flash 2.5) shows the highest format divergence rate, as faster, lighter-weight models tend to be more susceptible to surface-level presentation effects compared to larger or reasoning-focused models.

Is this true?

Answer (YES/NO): NO